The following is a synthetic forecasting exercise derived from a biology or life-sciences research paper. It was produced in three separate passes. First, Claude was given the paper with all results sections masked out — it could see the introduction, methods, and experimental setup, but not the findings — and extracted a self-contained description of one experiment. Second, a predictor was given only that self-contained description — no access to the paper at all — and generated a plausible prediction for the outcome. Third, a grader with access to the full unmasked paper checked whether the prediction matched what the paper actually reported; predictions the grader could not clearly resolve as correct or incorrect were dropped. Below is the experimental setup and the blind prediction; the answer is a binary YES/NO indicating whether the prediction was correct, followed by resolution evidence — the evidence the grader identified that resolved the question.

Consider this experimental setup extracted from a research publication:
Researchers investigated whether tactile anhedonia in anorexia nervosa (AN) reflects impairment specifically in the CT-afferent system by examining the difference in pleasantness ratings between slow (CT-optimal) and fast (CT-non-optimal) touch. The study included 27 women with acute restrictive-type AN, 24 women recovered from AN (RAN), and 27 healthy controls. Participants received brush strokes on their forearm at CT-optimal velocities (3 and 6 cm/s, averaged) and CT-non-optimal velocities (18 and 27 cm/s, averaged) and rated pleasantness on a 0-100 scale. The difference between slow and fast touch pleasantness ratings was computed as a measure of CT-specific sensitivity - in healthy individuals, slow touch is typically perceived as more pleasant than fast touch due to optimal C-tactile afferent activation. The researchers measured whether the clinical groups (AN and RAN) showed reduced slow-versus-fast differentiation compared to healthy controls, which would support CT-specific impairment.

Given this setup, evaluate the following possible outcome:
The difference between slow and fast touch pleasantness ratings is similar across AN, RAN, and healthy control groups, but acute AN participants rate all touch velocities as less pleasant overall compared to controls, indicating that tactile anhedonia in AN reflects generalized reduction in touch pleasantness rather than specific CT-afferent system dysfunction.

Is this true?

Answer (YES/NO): NO